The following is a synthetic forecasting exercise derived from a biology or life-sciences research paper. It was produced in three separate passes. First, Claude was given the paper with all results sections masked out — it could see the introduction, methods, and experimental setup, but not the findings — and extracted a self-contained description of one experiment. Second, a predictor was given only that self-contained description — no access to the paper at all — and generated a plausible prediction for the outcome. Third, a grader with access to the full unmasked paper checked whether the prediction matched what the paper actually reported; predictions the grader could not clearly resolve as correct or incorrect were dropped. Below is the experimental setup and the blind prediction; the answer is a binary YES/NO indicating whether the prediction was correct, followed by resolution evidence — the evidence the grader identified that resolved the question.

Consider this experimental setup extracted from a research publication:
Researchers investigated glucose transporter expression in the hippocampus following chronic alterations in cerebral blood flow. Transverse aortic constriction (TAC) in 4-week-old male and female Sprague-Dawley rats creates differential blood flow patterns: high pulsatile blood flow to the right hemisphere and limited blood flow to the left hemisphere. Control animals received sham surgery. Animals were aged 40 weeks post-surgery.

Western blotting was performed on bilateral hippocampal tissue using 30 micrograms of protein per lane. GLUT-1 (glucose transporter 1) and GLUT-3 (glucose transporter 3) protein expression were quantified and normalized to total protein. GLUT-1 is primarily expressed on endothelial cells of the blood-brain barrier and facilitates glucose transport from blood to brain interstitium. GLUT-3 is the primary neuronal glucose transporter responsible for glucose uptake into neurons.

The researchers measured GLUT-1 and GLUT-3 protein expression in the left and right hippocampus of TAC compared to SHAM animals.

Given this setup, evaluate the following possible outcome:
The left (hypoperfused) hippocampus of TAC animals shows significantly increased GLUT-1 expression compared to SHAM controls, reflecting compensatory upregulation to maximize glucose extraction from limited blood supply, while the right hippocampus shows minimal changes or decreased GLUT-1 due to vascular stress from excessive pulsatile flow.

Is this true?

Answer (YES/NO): NO